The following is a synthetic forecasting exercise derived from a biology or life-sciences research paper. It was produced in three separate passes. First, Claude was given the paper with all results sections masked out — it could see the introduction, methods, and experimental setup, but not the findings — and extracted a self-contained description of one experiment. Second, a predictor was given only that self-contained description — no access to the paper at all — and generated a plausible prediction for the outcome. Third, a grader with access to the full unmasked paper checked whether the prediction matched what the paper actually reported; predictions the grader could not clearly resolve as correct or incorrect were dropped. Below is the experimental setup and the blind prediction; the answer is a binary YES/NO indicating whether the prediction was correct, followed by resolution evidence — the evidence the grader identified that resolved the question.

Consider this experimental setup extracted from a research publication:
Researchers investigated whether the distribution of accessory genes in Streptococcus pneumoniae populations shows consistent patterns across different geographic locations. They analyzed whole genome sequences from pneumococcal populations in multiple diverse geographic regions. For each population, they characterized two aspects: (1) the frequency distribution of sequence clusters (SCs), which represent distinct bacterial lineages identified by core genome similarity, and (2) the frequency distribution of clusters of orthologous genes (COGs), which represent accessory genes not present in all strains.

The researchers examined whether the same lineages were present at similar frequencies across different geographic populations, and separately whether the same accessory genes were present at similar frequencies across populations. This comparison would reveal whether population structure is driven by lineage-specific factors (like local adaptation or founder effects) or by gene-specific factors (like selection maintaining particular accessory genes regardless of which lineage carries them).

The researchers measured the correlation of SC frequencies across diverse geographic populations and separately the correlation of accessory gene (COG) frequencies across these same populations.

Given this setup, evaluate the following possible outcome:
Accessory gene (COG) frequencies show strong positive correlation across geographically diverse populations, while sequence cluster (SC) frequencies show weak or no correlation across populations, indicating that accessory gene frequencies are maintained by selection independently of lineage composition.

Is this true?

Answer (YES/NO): YES